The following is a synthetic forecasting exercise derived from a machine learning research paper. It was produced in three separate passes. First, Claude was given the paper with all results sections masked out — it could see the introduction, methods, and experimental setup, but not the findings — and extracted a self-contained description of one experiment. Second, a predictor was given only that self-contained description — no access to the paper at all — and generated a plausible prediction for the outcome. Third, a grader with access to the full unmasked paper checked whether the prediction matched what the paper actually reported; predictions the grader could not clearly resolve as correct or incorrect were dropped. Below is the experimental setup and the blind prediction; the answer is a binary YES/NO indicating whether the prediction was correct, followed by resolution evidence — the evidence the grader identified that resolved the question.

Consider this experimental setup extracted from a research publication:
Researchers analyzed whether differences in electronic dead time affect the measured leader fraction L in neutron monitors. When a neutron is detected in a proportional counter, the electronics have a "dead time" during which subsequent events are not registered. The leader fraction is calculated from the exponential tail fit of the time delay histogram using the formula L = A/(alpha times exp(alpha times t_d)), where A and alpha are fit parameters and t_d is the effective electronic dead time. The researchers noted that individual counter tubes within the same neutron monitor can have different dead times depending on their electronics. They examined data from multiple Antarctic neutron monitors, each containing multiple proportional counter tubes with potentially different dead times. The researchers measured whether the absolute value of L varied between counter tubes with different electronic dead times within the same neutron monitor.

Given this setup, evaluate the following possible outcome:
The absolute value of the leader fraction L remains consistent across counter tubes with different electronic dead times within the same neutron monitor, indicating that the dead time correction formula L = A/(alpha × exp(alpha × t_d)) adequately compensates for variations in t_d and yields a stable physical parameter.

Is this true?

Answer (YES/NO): NO